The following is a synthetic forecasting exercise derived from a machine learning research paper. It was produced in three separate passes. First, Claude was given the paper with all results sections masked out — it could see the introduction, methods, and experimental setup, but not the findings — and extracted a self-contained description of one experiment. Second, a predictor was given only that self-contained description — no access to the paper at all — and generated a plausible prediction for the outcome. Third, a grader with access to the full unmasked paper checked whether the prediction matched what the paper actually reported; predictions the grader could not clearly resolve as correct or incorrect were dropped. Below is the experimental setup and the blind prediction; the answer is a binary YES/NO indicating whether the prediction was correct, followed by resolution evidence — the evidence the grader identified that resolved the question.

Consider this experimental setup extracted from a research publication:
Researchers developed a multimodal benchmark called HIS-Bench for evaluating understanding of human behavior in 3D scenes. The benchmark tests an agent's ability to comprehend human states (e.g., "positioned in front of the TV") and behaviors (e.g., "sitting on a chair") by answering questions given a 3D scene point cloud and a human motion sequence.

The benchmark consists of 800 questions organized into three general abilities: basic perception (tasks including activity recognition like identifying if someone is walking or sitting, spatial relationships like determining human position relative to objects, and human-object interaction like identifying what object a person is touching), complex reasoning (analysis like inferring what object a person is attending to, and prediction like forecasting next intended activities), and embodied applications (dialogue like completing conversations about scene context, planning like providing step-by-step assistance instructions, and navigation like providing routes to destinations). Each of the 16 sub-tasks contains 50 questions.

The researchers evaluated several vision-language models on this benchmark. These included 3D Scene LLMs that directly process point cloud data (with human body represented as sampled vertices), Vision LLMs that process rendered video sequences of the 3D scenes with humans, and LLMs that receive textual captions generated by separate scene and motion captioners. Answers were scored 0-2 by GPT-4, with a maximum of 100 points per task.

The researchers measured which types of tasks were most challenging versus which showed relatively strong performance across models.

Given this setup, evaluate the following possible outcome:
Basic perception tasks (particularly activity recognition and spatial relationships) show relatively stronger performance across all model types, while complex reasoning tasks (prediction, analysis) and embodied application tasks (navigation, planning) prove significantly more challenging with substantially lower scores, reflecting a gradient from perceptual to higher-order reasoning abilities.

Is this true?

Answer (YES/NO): NO